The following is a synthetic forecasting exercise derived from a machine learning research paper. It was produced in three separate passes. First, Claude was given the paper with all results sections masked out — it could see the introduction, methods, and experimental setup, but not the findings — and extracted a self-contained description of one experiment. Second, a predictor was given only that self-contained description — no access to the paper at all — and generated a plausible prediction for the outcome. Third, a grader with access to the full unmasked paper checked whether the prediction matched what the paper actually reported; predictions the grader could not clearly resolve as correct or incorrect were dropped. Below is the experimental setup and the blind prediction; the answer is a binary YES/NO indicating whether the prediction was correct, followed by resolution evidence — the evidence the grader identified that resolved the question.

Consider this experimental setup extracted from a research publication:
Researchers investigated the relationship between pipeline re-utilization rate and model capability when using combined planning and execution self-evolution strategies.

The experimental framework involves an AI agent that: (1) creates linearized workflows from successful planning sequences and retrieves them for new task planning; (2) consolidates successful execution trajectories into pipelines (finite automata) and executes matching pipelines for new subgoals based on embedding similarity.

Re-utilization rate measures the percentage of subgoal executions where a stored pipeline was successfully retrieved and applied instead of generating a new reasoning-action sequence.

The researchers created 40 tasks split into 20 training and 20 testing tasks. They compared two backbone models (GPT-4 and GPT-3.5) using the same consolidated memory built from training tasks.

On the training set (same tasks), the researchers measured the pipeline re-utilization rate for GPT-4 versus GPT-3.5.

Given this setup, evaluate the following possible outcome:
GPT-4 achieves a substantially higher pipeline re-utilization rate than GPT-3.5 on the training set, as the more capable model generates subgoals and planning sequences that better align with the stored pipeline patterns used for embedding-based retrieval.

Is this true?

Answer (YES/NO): NO